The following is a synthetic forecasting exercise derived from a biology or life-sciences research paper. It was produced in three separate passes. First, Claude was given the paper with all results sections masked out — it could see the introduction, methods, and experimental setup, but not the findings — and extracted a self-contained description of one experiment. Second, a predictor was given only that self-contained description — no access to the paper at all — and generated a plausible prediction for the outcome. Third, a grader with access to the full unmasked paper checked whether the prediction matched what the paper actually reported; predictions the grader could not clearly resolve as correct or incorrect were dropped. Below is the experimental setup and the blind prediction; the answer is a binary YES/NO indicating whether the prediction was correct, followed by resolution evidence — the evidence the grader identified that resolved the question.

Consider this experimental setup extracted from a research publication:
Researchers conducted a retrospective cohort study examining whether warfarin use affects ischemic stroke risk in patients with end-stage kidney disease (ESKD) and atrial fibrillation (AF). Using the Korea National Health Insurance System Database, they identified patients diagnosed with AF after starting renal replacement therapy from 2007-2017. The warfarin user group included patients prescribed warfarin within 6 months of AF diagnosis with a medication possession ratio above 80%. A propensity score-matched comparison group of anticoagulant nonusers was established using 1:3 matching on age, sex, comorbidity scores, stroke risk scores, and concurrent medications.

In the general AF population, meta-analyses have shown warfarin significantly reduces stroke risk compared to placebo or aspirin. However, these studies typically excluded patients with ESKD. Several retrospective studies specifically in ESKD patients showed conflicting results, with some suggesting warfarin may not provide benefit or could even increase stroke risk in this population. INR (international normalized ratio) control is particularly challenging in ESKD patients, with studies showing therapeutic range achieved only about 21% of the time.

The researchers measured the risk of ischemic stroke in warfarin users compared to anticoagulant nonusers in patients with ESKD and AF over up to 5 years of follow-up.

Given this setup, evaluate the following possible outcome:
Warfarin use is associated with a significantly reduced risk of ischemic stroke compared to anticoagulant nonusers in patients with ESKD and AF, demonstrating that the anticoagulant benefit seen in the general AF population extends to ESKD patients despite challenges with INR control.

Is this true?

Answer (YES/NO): NO